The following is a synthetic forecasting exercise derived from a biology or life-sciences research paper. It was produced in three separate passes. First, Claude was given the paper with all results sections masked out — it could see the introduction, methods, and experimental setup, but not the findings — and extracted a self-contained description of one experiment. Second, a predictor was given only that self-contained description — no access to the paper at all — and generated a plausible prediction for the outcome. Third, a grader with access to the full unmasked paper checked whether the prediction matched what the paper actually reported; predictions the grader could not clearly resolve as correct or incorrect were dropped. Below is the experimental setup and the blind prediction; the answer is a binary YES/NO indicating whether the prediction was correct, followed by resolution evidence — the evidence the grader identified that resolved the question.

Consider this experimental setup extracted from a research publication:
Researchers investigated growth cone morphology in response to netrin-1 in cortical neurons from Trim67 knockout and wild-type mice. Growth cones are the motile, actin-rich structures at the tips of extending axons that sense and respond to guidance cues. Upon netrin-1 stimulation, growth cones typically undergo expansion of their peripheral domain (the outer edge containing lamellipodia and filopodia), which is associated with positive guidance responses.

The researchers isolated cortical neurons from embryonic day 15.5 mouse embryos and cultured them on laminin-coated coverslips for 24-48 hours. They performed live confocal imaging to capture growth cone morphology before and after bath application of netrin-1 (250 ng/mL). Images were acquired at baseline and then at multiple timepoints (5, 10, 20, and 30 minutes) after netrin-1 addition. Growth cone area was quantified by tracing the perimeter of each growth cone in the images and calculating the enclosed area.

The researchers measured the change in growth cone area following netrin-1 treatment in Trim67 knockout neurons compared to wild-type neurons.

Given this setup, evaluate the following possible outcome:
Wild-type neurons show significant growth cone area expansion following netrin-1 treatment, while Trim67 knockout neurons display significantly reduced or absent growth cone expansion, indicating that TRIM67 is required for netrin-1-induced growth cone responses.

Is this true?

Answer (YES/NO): YES